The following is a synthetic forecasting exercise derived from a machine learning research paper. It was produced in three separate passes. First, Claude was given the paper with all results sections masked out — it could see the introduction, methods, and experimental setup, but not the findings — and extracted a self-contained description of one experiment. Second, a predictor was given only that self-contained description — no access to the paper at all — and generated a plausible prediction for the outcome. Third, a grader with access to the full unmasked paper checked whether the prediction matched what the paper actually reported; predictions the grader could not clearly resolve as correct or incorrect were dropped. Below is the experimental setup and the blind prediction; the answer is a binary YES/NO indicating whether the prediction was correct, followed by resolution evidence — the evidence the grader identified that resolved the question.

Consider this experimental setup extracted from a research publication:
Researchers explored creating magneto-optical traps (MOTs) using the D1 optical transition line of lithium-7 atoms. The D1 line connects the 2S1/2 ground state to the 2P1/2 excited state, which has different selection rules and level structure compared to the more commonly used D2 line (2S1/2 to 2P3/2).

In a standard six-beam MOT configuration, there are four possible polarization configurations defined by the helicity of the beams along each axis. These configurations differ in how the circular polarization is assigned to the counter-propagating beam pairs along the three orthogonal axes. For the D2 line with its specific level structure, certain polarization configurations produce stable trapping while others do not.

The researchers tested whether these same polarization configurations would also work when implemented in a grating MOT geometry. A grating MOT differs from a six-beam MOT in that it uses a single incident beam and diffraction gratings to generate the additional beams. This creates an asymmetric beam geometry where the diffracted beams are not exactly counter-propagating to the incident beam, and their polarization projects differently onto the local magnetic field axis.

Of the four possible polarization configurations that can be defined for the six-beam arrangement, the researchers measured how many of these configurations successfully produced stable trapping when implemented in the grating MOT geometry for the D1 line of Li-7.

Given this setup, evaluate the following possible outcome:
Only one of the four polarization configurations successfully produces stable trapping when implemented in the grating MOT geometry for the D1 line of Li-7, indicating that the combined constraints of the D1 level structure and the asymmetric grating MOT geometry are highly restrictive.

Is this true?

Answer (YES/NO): NO